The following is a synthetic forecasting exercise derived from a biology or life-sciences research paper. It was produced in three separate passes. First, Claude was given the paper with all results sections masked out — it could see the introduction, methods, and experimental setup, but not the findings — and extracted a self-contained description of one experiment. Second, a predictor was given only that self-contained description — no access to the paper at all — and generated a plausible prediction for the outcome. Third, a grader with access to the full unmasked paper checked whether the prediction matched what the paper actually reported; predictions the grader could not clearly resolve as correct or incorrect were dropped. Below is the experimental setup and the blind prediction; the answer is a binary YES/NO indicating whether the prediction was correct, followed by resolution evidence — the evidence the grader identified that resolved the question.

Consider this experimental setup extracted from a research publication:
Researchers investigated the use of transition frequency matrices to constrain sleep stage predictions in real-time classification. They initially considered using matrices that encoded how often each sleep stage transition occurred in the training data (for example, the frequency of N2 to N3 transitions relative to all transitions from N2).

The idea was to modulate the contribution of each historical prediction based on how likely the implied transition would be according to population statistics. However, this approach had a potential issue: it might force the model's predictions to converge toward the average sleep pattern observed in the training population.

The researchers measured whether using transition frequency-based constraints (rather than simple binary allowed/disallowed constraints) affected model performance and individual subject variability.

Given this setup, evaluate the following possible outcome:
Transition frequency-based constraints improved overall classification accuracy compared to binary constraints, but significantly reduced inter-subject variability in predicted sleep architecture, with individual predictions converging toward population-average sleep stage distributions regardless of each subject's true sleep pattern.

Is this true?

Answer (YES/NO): NO